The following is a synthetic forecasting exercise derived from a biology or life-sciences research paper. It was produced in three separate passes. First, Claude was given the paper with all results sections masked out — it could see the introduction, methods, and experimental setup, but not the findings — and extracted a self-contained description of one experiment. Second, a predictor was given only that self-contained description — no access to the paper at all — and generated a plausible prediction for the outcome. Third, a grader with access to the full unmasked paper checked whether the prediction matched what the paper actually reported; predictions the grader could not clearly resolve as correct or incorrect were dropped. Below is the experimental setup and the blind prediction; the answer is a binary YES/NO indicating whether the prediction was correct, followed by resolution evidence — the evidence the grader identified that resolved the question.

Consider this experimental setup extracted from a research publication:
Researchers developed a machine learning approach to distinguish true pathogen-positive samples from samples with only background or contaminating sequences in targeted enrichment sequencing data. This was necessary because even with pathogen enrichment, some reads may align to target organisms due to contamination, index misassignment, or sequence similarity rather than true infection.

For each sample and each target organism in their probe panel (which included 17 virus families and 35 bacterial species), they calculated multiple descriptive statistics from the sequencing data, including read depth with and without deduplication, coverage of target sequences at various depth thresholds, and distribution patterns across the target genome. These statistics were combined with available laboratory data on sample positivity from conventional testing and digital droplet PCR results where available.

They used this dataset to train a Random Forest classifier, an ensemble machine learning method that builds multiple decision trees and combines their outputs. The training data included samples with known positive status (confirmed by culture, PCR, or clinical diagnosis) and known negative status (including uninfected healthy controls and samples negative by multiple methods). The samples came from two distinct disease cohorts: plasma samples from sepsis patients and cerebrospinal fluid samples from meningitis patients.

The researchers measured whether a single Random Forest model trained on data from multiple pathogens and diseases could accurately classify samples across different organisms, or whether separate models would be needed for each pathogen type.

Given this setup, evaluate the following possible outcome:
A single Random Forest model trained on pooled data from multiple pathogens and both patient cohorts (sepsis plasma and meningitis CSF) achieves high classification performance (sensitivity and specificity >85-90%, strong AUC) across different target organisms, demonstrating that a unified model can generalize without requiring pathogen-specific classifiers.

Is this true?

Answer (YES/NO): YES